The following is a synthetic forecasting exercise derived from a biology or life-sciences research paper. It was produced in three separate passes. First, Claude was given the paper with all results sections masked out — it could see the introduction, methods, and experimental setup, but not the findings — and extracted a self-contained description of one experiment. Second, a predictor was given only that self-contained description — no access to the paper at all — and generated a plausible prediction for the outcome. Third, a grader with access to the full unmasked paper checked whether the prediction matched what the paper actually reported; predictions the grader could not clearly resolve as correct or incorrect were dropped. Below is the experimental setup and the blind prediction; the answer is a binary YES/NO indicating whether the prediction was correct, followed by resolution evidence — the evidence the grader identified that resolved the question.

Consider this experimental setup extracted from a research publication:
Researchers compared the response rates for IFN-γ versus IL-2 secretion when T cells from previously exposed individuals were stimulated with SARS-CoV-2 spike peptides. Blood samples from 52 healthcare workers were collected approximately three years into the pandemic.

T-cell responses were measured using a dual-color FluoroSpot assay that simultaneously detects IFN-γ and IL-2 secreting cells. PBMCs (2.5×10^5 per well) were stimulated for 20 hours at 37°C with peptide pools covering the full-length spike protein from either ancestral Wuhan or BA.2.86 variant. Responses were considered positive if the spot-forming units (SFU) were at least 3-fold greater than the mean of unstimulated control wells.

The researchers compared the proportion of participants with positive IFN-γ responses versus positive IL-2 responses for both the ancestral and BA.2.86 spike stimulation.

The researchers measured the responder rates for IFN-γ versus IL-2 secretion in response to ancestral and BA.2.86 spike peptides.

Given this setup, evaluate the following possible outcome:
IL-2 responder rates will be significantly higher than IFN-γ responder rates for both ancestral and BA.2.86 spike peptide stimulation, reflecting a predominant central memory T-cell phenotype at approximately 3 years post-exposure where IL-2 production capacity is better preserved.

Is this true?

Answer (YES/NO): NO